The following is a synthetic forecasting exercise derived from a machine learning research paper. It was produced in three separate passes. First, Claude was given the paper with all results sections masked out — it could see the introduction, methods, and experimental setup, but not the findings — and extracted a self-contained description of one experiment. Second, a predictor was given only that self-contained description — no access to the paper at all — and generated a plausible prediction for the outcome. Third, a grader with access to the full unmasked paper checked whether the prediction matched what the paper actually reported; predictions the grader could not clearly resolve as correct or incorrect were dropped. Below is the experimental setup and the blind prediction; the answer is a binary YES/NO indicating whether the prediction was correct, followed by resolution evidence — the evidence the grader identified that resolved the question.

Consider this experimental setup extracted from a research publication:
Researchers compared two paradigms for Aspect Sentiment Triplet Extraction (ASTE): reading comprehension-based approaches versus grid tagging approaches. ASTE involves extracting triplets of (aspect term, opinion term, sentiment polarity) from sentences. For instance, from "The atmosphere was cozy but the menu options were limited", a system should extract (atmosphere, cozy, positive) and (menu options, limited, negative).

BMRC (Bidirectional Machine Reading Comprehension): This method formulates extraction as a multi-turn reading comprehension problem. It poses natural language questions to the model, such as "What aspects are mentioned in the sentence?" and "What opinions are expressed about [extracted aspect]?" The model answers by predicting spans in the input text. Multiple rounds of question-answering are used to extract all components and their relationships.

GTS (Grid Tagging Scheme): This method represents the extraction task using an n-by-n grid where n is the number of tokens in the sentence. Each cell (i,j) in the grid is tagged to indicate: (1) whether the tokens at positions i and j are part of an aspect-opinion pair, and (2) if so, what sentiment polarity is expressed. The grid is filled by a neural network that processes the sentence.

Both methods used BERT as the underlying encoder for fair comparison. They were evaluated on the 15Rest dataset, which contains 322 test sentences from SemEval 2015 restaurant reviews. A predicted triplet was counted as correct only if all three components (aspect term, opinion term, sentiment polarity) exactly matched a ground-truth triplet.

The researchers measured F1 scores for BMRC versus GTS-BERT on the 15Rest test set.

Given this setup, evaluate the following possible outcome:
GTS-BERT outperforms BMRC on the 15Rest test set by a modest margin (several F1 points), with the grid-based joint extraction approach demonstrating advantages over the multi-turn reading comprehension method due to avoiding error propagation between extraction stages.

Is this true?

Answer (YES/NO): NO